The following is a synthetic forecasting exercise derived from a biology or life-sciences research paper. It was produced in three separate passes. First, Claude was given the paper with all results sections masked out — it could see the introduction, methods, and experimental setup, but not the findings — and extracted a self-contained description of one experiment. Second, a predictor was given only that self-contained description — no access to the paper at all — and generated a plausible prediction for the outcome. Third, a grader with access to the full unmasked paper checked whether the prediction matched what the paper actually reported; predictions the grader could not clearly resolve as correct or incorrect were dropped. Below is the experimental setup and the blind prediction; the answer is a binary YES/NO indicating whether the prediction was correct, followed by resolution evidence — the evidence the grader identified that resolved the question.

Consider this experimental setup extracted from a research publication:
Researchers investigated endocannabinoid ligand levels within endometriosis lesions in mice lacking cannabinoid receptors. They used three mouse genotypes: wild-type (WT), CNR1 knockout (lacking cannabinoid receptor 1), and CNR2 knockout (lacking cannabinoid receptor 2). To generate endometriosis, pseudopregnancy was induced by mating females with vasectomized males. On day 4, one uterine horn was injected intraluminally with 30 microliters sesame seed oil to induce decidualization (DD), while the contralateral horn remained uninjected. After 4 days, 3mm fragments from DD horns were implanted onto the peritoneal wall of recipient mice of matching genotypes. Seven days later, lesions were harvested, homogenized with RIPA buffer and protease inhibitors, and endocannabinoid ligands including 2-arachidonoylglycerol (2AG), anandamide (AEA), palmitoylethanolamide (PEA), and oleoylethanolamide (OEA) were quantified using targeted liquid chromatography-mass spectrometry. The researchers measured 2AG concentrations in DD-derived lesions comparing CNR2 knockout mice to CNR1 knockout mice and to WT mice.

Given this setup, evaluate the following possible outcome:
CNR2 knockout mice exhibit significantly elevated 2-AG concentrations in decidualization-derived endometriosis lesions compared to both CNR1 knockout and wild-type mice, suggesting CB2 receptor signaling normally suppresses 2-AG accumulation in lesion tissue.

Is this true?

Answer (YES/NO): NO